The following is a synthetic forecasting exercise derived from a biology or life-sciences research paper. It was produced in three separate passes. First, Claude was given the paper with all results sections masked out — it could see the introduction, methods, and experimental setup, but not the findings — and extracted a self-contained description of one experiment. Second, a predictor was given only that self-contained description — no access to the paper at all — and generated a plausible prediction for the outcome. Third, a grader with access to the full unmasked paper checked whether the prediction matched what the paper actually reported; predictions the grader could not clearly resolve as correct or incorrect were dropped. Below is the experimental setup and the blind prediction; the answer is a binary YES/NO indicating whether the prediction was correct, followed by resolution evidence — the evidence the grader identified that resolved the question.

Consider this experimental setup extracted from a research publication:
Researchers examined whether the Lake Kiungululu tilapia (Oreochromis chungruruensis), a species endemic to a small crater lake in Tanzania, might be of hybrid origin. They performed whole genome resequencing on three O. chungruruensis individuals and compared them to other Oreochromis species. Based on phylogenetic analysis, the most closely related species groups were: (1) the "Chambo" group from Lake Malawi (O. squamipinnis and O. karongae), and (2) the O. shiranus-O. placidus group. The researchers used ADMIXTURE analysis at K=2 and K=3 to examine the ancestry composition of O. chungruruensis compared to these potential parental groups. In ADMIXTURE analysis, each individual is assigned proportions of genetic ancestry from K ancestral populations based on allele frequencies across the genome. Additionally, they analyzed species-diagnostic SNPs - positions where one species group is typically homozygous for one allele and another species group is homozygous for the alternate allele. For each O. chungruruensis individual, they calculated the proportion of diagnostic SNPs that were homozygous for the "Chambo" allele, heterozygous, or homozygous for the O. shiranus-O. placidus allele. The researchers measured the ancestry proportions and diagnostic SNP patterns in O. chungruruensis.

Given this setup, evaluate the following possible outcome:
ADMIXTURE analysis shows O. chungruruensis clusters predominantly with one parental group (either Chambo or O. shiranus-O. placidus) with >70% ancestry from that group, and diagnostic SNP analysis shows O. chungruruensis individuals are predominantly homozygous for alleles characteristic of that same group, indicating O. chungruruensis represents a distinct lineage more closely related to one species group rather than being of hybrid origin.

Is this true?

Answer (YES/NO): NO